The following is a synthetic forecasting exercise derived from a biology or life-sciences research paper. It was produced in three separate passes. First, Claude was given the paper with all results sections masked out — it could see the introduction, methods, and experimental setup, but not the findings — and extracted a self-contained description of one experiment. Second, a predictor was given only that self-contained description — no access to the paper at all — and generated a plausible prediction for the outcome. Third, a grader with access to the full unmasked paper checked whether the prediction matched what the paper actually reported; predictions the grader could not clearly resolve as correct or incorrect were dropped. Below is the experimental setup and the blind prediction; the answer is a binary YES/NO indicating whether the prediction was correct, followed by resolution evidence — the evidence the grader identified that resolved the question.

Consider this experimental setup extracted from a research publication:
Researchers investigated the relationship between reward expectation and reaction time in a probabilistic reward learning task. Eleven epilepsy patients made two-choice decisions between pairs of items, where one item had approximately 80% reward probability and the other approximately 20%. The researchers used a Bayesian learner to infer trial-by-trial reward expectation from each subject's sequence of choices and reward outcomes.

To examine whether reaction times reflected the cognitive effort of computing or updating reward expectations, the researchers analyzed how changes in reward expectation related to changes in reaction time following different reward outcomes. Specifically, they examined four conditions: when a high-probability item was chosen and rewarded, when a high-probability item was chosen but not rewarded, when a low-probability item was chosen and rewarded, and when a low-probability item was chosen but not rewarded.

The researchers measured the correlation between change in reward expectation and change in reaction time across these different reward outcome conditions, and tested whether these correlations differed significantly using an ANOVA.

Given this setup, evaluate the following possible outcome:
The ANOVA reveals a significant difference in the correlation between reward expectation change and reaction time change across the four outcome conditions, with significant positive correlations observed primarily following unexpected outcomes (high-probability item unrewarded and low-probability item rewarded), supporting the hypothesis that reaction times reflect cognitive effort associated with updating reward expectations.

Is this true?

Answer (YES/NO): NO